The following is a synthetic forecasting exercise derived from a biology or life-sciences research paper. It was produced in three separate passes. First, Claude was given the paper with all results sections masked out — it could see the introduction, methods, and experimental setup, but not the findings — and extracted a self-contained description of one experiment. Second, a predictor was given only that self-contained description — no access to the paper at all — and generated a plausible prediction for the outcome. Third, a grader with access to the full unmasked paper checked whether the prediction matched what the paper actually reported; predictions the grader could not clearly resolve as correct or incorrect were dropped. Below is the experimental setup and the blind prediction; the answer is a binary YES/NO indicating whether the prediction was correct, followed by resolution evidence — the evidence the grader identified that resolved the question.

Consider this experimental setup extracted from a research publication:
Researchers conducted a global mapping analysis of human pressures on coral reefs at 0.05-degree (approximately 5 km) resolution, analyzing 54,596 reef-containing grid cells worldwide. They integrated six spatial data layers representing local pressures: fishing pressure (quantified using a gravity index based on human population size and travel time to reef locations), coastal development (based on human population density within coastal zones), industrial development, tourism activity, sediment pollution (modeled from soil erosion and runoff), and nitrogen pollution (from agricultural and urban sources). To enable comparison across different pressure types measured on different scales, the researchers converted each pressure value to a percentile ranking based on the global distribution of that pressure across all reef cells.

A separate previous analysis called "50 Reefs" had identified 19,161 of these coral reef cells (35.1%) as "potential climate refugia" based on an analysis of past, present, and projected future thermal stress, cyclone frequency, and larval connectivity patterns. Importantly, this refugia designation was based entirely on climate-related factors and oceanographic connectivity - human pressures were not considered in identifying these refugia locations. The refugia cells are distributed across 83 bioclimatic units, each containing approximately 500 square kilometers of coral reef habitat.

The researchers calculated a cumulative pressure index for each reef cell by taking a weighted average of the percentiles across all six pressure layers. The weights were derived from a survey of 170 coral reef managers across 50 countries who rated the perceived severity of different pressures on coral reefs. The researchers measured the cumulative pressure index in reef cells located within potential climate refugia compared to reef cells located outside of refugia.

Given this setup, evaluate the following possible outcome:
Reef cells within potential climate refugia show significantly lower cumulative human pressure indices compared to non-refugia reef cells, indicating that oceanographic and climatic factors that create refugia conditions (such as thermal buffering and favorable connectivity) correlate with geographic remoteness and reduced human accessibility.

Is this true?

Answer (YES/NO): NO